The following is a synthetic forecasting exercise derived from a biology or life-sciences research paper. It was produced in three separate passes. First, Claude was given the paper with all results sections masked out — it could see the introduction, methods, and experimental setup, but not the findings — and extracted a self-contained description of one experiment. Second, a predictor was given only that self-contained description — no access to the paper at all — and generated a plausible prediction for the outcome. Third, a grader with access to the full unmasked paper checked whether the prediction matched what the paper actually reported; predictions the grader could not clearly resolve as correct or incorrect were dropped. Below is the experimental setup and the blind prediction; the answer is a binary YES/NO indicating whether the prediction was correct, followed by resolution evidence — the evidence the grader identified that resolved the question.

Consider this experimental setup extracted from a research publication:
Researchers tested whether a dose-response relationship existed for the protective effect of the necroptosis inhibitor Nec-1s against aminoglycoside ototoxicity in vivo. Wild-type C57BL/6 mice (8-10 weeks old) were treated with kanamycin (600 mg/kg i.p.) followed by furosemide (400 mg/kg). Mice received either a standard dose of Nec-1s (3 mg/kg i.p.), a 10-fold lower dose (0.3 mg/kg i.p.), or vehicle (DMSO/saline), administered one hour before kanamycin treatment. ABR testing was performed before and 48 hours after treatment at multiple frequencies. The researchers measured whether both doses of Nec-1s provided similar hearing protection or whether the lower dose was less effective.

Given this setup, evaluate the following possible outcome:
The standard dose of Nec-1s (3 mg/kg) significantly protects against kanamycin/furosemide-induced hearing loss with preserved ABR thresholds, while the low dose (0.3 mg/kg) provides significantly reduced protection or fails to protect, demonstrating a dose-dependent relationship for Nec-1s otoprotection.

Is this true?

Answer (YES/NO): YES